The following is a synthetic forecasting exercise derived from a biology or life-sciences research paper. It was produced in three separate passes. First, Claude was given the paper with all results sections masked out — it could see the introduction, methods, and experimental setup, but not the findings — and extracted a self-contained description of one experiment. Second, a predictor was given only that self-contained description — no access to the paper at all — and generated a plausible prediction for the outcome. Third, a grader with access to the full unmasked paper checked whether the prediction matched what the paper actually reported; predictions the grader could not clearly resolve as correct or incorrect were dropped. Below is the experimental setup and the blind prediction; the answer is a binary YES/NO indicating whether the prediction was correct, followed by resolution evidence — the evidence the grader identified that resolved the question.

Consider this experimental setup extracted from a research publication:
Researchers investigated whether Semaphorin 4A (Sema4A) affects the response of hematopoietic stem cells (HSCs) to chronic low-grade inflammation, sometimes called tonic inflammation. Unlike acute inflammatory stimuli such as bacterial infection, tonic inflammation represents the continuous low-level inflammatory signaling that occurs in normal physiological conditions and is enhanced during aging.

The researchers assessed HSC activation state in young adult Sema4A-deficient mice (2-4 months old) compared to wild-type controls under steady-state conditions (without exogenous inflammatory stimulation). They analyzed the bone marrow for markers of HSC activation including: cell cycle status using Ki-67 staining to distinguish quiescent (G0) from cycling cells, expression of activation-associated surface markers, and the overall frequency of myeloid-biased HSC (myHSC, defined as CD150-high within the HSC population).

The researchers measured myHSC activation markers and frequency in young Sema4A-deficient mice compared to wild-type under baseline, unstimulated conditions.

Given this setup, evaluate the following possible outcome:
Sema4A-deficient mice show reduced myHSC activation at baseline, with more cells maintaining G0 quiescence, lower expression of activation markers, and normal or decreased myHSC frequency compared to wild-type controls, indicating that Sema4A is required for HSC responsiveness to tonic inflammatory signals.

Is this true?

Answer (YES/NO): NO